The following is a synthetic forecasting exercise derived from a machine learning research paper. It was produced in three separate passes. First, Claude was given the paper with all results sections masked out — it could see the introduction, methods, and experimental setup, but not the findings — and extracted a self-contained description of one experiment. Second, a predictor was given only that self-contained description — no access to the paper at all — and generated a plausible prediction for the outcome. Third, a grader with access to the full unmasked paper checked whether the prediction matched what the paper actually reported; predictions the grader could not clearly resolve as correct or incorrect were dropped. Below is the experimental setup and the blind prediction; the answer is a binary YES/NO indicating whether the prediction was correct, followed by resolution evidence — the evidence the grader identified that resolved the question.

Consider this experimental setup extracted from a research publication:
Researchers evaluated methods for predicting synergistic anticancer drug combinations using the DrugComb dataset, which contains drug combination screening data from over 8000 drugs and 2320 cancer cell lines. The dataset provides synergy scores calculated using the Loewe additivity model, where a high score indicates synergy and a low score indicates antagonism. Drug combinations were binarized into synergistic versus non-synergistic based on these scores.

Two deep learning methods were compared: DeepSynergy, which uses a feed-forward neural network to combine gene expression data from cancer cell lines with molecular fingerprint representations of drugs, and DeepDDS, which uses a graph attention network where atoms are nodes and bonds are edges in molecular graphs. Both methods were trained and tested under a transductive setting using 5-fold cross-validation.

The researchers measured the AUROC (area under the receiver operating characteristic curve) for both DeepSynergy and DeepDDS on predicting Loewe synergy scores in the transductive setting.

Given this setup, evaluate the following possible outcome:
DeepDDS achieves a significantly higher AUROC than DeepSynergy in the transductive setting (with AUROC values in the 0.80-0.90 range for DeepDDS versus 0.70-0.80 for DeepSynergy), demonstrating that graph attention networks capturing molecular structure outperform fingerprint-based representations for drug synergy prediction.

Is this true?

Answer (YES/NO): NO